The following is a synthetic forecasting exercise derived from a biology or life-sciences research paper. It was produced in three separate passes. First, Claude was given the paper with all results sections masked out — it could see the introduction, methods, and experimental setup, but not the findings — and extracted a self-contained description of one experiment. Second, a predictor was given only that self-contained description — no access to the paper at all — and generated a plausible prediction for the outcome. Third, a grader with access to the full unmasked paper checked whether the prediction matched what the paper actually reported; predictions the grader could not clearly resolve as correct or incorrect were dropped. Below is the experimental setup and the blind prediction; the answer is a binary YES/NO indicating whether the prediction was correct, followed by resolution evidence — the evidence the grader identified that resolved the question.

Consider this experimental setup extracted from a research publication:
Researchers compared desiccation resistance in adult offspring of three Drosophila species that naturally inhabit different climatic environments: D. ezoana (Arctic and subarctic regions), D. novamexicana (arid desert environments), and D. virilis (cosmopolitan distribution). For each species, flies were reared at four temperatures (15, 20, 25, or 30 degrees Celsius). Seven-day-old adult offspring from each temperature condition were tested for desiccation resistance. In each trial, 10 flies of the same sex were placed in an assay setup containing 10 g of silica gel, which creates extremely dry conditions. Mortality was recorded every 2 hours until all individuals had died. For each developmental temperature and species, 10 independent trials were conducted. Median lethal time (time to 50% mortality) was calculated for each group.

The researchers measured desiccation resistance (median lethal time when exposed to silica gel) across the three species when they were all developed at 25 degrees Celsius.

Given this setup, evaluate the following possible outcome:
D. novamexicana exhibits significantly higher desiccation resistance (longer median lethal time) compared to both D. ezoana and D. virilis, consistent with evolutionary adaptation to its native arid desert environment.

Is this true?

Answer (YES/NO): NO